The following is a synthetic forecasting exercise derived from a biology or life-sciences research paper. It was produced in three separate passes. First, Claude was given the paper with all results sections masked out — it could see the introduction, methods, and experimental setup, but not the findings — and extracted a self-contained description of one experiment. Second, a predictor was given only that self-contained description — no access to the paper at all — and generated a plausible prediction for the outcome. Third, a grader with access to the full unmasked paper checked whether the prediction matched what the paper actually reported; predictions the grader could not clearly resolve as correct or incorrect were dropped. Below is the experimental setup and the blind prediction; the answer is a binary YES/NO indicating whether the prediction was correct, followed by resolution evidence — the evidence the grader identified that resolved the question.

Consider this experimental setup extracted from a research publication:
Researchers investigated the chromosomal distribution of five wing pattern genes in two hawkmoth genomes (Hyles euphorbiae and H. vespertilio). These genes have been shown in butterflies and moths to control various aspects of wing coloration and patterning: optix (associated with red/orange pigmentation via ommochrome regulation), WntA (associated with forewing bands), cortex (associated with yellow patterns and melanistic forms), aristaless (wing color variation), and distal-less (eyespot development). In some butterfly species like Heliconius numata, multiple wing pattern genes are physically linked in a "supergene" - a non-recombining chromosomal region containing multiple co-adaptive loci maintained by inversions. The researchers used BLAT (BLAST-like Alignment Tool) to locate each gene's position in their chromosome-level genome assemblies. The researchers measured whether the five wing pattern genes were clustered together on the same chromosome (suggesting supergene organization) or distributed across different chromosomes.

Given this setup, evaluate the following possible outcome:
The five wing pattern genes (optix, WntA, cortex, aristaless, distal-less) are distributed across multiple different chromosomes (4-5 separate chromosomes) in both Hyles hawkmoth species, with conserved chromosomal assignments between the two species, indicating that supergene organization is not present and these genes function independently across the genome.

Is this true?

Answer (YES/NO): YES